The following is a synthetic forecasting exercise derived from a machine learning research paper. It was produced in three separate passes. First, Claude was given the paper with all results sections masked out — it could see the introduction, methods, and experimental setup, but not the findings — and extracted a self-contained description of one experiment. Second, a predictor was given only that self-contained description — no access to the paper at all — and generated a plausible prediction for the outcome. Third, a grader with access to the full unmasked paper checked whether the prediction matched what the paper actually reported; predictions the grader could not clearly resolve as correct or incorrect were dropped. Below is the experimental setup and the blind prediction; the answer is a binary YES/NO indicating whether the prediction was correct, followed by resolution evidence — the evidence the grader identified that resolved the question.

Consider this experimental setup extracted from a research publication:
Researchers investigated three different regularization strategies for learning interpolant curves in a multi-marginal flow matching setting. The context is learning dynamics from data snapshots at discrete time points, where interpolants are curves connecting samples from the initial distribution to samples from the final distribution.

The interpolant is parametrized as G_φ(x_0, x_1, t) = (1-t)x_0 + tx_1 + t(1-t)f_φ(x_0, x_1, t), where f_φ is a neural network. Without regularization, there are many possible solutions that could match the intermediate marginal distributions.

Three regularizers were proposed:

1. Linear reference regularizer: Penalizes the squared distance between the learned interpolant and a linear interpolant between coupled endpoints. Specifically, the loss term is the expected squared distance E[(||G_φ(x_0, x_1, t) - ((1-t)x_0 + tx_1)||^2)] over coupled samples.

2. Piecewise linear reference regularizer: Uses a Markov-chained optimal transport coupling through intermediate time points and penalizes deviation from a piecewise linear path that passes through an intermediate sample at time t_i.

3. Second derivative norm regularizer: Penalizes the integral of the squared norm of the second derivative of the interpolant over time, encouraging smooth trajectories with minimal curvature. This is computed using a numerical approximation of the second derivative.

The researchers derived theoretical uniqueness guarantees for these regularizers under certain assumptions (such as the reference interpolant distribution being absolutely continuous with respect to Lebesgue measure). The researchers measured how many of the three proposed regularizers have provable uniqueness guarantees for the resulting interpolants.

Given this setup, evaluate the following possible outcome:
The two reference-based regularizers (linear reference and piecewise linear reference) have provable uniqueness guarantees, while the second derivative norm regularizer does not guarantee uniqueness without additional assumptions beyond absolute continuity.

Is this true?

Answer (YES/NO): YES